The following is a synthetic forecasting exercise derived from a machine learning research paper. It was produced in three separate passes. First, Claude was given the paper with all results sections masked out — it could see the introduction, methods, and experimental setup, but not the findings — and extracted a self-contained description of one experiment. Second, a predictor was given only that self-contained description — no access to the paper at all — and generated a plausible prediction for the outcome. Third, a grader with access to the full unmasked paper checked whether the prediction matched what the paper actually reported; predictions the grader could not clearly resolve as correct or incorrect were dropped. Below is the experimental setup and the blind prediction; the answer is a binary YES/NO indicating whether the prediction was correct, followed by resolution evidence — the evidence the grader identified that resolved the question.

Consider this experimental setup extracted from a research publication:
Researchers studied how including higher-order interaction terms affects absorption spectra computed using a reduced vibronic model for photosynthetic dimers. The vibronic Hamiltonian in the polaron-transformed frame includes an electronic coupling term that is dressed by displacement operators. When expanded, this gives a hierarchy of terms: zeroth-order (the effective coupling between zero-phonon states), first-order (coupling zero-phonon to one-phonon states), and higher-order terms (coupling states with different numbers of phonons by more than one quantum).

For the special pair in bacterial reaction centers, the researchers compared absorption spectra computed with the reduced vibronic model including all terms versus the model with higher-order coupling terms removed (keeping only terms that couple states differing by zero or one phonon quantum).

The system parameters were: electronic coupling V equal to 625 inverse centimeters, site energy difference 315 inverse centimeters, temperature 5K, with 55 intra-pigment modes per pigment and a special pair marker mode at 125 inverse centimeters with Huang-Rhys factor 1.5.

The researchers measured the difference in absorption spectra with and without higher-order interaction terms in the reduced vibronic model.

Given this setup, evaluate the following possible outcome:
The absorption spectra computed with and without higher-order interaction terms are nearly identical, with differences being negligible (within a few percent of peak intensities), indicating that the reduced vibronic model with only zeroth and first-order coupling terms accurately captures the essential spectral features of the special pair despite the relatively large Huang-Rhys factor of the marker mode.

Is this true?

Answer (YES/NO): YES